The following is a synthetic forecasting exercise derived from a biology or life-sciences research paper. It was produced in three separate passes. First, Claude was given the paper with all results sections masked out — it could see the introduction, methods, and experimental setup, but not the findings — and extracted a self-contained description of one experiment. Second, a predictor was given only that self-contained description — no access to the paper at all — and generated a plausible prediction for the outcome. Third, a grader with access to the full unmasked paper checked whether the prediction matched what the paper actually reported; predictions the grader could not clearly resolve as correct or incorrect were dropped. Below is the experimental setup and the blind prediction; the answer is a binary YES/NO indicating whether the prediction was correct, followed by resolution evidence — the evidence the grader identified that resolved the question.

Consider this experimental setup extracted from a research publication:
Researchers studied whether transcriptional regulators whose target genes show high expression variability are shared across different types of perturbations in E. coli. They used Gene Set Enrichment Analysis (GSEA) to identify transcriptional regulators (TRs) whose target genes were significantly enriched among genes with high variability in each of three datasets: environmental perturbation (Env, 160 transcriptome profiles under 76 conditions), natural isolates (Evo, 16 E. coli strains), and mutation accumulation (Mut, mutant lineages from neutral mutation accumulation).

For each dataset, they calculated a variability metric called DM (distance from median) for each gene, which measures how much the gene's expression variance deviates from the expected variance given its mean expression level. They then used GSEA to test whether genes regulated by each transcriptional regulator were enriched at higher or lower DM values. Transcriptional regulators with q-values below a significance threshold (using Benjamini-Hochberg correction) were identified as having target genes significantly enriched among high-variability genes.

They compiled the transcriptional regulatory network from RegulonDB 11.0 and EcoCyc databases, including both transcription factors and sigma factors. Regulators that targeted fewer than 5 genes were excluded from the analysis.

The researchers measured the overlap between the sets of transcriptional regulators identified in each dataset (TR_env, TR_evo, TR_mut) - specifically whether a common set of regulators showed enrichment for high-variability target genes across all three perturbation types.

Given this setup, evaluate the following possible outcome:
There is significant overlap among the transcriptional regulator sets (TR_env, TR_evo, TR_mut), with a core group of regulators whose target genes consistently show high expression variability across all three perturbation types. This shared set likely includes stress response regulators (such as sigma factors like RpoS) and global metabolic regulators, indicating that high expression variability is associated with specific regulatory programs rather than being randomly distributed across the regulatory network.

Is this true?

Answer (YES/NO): YES